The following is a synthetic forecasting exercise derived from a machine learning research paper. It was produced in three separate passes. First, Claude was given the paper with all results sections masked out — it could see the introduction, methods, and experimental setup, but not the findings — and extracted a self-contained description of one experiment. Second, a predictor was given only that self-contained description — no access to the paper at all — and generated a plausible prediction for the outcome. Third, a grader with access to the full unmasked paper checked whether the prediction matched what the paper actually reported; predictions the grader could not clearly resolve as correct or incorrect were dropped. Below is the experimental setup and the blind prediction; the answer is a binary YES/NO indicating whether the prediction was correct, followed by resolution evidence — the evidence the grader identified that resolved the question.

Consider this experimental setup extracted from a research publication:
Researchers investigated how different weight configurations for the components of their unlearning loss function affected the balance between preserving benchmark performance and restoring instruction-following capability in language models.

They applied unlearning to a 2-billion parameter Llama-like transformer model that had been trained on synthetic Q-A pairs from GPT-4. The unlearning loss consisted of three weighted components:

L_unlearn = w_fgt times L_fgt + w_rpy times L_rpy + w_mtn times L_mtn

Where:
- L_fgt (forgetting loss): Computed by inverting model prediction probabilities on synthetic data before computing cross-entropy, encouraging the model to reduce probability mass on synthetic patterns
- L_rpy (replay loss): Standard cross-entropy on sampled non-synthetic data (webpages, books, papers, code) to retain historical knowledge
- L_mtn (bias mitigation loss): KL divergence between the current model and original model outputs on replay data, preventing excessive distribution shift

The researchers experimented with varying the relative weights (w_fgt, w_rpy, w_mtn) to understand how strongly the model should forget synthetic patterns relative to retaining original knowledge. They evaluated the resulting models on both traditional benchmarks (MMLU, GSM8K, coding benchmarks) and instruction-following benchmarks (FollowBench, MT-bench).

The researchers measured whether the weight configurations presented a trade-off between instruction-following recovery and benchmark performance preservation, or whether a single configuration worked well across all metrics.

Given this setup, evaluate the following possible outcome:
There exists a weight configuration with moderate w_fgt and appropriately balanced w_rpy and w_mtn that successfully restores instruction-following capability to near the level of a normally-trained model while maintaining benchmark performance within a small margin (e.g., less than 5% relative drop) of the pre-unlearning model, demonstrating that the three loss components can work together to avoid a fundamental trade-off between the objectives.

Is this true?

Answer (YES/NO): NO